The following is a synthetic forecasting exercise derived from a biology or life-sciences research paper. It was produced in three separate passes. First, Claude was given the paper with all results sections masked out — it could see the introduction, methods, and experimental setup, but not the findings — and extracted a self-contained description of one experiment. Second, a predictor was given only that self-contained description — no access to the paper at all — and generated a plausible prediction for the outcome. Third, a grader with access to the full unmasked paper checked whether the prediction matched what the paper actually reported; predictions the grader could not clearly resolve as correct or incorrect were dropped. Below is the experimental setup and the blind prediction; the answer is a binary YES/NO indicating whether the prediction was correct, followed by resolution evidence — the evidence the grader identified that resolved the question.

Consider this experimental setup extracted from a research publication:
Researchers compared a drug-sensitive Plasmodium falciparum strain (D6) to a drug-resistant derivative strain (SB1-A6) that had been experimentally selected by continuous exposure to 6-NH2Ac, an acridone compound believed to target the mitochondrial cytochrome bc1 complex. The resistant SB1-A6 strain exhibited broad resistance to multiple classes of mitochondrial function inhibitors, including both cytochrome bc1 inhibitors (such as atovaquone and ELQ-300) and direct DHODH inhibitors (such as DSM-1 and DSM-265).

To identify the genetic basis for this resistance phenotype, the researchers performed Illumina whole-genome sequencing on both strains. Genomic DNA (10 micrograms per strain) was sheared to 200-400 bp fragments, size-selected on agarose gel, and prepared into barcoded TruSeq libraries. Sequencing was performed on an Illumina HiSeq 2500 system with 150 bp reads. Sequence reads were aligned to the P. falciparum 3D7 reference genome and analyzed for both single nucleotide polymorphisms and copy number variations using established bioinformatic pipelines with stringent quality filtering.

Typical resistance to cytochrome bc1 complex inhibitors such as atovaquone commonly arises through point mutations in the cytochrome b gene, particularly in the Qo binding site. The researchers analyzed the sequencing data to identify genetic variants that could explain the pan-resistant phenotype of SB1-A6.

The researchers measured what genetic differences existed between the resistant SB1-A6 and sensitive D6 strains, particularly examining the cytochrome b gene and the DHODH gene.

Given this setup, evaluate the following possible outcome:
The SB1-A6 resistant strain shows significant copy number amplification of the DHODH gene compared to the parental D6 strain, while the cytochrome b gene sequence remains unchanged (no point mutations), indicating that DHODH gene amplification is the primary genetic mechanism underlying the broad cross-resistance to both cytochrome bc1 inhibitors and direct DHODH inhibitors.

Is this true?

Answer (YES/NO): NO